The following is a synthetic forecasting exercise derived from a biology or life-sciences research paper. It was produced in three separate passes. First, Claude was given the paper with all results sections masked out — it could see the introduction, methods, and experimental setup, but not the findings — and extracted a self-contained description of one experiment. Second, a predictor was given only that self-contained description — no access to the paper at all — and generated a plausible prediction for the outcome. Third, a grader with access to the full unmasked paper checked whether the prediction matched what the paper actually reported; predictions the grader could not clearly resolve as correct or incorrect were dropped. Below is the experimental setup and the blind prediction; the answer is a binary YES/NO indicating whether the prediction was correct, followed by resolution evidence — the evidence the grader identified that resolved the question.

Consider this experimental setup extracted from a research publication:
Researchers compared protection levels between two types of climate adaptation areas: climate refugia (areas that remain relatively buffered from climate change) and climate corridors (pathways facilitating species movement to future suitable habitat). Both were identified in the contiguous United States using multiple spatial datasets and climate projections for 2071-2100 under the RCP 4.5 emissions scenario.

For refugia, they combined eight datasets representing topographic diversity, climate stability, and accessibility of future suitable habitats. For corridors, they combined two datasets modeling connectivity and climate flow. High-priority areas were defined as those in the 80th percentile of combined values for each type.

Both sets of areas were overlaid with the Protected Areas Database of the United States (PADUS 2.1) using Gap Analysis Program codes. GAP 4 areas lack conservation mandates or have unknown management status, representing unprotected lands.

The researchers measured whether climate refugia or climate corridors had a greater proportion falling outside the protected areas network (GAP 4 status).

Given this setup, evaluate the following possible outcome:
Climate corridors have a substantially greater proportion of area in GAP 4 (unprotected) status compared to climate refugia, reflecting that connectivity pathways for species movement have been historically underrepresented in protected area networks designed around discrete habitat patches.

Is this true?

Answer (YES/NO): NO